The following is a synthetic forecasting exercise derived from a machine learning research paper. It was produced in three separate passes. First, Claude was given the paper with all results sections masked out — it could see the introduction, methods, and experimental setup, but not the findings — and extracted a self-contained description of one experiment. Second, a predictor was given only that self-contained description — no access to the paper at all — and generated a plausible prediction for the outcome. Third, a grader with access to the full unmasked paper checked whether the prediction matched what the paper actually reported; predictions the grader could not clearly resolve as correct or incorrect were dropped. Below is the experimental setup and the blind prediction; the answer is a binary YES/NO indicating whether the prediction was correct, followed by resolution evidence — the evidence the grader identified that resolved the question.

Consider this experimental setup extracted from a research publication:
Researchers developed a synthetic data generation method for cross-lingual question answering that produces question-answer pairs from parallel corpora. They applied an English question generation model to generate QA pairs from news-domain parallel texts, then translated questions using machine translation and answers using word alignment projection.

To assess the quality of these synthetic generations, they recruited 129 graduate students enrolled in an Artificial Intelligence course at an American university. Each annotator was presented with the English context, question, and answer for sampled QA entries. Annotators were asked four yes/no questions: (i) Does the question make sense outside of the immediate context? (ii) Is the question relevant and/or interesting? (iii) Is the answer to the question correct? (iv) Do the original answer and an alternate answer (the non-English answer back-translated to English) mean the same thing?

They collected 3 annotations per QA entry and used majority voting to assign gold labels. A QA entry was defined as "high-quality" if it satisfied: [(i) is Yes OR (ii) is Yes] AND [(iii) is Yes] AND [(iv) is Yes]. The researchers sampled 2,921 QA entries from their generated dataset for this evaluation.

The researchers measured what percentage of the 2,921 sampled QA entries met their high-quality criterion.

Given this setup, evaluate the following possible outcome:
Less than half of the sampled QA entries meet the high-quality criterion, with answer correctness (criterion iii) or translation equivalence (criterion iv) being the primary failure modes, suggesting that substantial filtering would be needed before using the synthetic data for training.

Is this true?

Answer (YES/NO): NO